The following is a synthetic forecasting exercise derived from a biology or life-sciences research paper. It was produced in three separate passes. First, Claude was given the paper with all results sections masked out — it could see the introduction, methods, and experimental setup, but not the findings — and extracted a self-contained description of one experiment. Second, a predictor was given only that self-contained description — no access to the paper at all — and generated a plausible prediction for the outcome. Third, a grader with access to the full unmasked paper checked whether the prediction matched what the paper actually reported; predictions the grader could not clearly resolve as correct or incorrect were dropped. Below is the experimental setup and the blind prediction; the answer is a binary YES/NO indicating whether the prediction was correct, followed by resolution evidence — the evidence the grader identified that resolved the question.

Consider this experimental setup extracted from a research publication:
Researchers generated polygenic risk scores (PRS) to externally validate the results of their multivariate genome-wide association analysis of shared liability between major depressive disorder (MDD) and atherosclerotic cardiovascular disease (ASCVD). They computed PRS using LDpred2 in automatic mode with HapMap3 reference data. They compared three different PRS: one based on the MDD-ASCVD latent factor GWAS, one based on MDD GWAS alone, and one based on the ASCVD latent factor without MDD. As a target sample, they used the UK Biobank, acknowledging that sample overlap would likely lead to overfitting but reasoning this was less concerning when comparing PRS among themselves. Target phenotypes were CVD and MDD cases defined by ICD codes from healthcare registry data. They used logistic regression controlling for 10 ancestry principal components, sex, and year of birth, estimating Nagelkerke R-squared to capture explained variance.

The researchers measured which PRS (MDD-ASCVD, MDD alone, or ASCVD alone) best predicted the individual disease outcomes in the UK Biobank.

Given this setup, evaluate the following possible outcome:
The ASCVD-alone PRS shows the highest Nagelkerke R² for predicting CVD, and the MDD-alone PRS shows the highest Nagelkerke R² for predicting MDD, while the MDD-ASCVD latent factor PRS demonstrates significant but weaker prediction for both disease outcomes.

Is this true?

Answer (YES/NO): NO